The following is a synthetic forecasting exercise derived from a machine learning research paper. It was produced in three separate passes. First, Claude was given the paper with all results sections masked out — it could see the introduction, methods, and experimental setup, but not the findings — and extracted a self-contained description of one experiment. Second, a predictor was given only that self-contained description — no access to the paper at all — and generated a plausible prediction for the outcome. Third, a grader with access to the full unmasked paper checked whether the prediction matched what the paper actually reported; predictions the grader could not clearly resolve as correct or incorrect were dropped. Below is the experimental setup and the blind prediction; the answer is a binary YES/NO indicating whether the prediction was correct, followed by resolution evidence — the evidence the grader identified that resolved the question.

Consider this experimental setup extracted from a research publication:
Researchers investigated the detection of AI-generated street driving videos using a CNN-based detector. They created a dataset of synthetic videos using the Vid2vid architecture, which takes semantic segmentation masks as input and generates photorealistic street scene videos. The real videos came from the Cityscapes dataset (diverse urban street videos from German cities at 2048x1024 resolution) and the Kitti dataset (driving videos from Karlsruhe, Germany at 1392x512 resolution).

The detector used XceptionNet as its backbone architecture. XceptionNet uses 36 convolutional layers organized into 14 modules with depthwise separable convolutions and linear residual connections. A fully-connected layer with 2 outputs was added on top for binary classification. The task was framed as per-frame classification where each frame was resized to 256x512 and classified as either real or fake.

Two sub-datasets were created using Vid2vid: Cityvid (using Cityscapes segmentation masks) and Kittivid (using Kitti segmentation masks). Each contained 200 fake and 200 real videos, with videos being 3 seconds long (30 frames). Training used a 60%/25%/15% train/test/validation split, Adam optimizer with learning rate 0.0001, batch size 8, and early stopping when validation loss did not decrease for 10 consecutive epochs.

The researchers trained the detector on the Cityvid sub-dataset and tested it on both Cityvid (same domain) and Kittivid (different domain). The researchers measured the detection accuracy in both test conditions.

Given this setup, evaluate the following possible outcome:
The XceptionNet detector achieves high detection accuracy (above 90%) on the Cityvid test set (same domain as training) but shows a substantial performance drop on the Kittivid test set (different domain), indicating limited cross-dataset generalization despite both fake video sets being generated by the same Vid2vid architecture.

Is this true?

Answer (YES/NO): NO